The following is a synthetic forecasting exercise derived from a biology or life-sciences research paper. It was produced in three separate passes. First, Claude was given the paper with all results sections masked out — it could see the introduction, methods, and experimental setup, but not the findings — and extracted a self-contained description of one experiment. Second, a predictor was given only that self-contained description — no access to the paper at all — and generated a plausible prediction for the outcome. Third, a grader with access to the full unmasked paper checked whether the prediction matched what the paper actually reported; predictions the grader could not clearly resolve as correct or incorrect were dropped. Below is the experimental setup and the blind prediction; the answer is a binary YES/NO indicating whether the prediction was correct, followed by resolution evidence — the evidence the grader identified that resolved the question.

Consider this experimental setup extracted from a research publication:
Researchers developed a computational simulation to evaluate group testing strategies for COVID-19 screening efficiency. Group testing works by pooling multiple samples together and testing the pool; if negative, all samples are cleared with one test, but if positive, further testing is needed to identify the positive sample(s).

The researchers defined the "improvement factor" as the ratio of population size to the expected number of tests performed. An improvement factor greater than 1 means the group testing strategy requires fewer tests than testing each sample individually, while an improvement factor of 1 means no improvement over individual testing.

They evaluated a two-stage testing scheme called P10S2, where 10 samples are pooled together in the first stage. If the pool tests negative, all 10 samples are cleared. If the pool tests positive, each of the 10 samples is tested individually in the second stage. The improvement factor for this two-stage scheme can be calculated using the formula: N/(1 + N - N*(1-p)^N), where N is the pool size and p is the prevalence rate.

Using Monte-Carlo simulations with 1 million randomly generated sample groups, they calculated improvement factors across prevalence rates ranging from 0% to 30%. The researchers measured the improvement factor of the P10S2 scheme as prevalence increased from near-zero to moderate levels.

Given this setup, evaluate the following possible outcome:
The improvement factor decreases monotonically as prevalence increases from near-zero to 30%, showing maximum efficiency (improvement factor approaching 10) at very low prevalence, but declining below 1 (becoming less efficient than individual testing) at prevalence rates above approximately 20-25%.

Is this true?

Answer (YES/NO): YES